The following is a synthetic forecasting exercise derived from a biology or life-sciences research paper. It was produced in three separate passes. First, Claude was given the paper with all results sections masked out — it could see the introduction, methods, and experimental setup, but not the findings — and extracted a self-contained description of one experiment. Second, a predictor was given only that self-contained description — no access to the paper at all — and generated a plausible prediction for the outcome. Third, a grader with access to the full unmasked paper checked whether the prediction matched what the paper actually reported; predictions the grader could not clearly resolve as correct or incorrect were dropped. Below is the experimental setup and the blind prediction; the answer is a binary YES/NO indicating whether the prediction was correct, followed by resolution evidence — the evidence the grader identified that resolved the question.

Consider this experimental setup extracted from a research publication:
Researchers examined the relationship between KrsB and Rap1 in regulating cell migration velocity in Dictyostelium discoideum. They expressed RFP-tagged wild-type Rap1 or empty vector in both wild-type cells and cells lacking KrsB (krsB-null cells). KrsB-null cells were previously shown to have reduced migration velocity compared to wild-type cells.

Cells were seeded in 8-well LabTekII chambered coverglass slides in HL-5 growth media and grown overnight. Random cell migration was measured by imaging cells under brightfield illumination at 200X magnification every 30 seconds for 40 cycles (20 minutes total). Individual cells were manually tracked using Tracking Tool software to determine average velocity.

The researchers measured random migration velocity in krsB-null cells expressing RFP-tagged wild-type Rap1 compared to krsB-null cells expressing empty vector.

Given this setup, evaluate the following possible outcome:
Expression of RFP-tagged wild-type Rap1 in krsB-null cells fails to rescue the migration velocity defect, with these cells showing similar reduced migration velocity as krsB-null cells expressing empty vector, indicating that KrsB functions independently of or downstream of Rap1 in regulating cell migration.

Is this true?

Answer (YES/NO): NO